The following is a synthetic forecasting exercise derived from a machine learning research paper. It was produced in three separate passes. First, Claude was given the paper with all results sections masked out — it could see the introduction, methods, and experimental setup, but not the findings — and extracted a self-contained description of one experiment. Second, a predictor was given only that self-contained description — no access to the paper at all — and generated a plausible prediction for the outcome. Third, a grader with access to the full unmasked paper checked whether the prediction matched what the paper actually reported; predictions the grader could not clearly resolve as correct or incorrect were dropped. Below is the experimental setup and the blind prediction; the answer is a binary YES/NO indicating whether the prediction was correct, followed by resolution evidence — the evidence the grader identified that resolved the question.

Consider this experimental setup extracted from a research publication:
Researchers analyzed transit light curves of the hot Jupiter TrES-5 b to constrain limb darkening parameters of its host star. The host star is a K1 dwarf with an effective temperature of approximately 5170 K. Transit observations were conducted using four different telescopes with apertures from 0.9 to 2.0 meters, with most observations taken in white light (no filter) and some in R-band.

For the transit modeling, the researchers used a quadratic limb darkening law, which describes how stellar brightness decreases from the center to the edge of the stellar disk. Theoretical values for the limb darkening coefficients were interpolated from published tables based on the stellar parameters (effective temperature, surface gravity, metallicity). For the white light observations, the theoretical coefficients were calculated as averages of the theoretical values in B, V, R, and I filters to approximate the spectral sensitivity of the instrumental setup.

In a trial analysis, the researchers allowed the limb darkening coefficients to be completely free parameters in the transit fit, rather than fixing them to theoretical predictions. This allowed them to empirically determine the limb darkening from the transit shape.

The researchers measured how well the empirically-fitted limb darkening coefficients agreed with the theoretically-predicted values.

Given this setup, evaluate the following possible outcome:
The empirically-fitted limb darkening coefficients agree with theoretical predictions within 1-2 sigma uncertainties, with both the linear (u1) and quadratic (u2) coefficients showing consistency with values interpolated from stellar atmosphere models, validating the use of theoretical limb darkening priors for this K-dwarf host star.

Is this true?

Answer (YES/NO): YES